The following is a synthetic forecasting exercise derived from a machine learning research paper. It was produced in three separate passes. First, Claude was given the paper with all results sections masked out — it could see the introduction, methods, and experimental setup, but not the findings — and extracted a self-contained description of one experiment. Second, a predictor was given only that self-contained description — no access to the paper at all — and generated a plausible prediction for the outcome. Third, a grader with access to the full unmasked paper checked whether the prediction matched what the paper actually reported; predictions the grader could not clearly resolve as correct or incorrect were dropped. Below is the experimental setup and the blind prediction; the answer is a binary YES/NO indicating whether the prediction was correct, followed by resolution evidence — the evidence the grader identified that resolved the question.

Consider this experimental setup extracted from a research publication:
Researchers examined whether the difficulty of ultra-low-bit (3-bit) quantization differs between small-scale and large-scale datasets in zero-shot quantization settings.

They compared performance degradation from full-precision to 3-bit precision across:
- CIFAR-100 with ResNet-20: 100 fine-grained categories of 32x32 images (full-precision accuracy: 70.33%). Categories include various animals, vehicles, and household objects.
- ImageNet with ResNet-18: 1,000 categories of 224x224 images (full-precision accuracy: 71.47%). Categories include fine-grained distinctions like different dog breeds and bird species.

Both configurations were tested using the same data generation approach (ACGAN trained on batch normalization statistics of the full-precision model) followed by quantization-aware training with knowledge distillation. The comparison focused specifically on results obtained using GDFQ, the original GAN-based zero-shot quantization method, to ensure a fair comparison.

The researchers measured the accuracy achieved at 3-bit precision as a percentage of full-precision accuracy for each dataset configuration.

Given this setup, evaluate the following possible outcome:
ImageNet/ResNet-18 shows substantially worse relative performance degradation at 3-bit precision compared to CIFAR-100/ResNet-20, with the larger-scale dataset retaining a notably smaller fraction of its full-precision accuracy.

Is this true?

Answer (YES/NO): YES